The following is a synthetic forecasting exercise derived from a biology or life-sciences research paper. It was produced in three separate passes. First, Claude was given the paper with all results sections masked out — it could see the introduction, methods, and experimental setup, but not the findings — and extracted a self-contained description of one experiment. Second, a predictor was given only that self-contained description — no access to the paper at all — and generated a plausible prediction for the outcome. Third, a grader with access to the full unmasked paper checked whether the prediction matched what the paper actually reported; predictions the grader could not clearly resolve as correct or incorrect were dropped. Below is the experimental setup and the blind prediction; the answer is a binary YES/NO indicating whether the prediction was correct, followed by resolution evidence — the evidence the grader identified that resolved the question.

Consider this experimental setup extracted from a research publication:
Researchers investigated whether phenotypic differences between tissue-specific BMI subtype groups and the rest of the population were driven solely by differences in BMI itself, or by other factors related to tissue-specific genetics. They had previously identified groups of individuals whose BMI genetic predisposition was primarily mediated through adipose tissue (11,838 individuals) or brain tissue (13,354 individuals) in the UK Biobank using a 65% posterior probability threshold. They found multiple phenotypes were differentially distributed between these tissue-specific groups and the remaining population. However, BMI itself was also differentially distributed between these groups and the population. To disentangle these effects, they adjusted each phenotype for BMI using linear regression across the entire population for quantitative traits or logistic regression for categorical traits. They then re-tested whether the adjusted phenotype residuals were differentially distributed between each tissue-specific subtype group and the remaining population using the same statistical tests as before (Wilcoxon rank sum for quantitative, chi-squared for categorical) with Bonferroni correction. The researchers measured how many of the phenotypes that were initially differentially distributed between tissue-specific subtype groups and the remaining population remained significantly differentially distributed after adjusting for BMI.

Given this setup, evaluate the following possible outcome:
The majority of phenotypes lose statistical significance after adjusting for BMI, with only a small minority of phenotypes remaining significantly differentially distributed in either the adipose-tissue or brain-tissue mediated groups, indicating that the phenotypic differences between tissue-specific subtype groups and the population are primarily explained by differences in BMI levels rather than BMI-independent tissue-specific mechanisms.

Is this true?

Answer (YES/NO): NO